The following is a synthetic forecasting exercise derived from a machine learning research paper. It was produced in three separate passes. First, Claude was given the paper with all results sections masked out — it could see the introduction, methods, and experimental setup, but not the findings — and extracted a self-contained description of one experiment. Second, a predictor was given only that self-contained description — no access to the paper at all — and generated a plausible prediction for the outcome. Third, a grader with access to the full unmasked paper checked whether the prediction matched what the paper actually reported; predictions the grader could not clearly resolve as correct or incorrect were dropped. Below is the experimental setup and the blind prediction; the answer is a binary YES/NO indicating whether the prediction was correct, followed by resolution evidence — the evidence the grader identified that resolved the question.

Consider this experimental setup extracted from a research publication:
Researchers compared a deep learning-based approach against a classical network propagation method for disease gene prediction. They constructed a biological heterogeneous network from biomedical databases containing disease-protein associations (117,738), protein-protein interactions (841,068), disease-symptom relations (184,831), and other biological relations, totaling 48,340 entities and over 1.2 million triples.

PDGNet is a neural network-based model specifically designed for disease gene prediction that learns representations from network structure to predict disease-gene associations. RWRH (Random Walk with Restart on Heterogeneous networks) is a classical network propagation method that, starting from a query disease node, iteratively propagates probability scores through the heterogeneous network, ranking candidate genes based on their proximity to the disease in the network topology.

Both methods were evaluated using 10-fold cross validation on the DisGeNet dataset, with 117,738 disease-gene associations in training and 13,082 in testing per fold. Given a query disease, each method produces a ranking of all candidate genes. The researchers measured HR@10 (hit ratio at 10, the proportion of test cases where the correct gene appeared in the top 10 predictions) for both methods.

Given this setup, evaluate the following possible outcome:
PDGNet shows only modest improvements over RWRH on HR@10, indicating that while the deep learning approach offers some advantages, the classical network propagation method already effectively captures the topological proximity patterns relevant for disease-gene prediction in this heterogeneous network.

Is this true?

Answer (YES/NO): NO